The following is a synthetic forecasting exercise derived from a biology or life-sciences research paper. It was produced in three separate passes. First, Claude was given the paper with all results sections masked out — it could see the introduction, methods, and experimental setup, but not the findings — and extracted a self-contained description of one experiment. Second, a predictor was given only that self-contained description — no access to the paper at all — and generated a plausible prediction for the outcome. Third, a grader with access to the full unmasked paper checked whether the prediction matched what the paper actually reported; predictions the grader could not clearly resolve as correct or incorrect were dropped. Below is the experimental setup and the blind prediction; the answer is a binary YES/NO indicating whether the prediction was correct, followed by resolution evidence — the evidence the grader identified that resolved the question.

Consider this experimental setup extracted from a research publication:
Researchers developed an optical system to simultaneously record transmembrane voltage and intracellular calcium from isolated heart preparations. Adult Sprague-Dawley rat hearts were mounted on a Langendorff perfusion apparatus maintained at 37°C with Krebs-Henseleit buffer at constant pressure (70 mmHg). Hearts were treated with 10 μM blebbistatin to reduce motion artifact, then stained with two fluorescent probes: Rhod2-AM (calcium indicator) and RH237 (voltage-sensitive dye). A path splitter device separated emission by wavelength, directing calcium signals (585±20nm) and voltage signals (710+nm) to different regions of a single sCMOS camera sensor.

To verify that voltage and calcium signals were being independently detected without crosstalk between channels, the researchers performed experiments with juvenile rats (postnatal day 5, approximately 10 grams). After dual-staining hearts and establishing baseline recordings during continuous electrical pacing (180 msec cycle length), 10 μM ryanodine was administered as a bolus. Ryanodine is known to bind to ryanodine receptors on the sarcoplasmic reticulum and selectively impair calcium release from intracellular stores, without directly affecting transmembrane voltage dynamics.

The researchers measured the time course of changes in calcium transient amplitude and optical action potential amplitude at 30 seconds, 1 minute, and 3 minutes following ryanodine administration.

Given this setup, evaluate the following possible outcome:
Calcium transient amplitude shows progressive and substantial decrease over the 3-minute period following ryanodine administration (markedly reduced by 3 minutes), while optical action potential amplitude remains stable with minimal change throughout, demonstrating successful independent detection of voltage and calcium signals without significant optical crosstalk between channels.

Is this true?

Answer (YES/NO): YES